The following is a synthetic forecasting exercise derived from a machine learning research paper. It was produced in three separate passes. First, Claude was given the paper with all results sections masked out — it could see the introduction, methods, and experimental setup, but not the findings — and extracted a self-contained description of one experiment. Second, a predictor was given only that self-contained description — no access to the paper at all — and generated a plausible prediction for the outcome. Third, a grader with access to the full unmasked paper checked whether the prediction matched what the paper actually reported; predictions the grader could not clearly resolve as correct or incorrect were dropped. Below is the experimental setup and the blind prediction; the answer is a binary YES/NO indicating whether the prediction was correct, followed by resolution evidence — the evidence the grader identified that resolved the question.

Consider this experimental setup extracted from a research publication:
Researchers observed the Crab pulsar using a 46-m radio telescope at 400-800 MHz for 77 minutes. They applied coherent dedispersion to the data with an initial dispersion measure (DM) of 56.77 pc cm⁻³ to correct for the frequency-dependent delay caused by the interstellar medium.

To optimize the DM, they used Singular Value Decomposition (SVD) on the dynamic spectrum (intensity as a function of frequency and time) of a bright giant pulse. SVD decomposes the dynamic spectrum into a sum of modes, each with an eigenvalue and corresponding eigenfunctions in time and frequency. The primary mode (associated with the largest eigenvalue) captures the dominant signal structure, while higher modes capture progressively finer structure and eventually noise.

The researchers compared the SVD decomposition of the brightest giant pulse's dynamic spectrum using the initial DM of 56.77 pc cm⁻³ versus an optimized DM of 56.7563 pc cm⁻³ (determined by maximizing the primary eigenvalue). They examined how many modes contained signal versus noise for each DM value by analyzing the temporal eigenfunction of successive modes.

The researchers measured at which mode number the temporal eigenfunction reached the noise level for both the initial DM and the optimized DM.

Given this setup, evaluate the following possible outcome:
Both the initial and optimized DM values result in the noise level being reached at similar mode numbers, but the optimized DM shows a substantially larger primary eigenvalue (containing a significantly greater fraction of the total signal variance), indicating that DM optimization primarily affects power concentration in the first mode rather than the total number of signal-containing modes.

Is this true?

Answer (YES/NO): NO